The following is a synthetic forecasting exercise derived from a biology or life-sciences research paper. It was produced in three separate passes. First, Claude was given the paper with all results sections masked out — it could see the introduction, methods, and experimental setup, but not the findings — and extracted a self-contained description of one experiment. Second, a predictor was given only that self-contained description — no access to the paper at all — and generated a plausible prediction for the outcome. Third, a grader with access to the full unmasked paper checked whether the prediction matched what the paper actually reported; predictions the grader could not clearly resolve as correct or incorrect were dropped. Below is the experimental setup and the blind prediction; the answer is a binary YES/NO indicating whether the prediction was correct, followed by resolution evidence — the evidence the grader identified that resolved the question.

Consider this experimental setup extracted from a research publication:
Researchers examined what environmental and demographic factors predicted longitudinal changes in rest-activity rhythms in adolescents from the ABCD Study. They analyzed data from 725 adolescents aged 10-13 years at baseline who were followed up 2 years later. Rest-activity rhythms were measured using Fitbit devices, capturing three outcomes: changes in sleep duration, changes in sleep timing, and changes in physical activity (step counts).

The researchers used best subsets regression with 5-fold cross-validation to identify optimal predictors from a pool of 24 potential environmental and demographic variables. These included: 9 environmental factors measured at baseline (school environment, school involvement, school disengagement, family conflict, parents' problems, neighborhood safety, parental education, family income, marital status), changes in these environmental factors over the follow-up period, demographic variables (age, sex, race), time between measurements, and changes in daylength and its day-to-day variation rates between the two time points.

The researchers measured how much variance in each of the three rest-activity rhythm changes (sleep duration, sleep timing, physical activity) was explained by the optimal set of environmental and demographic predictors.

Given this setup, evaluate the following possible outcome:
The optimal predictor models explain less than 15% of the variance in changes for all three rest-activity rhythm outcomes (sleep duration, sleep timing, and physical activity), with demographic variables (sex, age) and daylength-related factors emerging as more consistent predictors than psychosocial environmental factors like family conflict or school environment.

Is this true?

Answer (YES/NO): NO